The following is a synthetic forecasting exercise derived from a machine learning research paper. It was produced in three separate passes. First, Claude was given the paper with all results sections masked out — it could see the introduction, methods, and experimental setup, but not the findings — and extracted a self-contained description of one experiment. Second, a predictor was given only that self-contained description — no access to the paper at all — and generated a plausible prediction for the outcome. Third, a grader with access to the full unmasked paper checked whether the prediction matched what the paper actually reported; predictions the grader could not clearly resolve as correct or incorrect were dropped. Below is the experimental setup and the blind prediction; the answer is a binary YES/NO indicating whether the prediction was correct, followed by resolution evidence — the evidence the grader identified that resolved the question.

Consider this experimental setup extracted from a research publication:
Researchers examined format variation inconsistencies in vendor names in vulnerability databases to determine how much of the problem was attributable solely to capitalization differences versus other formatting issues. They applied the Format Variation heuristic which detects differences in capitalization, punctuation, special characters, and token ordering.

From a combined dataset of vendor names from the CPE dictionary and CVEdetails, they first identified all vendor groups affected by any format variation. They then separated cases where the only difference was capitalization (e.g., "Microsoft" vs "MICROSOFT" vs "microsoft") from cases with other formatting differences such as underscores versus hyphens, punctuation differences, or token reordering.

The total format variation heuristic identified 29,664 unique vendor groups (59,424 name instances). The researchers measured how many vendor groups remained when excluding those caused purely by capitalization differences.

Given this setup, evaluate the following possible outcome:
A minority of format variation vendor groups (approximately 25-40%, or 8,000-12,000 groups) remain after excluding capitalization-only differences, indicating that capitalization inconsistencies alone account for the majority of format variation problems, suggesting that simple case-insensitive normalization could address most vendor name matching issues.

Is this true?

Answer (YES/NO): YES